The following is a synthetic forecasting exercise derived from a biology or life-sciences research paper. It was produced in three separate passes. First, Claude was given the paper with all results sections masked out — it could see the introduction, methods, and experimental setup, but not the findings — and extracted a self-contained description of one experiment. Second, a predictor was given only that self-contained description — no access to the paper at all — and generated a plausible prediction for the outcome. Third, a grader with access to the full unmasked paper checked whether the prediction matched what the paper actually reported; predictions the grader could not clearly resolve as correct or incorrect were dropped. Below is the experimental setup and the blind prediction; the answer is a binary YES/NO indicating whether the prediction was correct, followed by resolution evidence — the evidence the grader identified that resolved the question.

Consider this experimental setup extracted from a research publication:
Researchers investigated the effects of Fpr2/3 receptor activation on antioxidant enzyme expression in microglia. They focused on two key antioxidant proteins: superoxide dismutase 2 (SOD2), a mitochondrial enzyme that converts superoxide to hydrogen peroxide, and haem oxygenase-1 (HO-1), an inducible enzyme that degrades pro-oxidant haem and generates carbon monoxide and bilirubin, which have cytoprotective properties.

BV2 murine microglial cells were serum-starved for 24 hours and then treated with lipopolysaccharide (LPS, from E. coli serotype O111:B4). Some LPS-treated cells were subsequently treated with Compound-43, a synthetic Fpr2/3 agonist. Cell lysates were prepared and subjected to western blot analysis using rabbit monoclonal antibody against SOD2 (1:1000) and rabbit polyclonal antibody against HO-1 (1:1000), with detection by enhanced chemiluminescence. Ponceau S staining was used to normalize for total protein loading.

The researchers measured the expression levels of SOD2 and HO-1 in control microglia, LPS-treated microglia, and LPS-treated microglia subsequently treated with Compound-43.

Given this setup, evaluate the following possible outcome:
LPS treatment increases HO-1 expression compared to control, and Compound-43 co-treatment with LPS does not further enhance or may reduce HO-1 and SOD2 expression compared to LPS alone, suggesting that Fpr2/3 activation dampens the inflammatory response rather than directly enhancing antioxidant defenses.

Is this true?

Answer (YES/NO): NO